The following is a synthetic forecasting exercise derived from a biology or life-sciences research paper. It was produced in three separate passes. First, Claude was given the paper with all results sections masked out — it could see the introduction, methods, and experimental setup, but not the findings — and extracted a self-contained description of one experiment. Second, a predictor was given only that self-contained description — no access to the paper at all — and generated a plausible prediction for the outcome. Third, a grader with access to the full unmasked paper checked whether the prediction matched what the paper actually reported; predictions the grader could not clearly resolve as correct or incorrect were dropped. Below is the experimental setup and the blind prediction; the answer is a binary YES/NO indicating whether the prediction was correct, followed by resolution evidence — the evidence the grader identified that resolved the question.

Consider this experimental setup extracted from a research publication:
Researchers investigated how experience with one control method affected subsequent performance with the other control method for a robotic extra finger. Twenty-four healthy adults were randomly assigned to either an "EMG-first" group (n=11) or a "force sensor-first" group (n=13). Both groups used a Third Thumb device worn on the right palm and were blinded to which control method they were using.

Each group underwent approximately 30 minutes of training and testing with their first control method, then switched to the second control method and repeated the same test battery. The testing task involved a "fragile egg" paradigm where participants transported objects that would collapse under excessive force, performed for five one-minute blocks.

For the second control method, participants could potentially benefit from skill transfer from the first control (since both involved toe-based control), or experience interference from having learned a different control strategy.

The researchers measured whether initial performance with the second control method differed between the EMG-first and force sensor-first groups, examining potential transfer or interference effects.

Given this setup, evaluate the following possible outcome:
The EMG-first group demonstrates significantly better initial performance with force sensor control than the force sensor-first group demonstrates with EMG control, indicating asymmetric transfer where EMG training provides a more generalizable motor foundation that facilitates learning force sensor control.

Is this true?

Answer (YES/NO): YES